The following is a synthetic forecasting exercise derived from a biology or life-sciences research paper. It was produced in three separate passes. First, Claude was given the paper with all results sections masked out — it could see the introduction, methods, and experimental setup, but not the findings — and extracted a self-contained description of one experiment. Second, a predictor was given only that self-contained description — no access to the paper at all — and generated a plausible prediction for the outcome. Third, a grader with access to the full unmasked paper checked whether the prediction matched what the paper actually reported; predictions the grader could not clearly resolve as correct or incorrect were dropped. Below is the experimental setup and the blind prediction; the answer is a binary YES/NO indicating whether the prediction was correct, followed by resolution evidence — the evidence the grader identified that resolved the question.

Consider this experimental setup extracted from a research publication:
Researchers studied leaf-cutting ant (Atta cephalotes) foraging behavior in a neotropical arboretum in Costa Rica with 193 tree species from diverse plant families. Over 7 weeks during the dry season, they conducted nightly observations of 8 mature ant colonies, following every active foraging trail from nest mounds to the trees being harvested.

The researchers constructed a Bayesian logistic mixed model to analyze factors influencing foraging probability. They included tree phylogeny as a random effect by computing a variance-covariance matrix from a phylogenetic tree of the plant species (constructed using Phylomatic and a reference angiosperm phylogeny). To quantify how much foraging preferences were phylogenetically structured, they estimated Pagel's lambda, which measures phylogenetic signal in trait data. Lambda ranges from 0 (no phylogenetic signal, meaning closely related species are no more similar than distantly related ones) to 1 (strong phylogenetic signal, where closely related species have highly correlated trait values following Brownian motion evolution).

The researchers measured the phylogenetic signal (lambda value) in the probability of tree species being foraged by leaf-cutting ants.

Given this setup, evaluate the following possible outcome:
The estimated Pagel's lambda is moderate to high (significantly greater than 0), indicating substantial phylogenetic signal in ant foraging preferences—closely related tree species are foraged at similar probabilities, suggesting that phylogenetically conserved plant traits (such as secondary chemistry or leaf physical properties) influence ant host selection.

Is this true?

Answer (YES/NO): NO